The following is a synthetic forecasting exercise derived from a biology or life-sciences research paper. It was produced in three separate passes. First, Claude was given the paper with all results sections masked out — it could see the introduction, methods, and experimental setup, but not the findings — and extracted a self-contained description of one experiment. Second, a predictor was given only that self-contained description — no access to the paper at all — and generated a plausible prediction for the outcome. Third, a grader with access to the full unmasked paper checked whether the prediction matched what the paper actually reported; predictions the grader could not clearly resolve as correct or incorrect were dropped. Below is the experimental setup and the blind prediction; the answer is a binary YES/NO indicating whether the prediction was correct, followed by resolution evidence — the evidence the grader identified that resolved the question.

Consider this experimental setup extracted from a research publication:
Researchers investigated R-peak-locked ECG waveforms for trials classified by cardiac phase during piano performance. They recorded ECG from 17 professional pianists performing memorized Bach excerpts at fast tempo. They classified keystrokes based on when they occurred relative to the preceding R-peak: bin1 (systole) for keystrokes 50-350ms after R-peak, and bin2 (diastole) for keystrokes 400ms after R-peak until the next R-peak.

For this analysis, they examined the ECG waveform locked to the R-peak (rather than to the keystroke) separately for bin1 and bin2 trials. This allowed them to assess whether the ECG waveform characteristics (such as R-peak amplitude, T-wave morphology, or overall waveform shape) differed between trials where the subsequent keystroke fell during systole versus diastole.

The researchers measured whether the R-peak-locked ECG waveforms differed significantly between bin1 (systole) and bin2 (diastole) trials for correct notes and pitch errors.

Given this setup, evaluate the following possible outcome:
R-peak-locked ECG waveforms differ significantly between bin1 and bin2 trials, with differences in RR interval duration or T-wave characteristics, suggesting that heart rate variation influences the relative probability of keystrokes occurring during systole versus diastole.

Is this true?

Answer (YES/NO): NO